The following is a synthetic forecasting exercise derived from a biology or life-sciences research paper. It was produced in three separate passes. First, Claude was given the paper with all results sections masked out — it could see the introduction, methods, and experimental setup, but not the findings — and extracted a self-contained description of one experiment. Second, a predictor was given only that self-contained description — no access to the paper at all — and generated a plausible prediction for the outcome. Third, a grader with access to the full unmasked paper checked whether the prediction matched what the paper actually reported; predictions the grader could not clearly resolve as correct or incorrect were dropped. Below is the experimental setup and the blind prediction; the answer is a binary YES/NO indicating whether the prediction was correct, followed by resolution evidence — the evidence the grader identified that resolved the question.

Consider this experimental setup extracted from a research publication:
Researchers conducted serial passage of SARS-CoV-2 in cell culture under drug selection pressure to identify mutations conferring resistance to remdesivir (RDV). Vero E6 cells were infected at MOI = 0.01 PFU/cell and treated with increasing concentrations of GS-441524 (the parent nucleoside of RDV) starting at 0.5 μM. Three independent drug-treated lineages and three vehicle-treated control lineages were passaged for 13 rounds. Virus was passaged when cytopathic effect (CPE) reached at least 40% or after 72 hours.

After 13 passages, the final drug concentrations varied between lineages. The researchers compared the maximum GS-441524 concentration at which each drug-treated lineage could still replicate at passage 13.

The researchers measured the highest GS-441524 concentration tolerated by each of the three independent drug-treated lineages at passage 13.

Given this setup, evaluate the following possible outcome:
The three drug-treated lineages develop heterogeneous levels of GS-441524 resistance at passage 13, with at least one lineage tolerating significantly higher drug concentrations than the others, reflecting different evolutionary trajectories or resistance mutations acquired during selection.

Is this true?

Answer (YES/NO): YES